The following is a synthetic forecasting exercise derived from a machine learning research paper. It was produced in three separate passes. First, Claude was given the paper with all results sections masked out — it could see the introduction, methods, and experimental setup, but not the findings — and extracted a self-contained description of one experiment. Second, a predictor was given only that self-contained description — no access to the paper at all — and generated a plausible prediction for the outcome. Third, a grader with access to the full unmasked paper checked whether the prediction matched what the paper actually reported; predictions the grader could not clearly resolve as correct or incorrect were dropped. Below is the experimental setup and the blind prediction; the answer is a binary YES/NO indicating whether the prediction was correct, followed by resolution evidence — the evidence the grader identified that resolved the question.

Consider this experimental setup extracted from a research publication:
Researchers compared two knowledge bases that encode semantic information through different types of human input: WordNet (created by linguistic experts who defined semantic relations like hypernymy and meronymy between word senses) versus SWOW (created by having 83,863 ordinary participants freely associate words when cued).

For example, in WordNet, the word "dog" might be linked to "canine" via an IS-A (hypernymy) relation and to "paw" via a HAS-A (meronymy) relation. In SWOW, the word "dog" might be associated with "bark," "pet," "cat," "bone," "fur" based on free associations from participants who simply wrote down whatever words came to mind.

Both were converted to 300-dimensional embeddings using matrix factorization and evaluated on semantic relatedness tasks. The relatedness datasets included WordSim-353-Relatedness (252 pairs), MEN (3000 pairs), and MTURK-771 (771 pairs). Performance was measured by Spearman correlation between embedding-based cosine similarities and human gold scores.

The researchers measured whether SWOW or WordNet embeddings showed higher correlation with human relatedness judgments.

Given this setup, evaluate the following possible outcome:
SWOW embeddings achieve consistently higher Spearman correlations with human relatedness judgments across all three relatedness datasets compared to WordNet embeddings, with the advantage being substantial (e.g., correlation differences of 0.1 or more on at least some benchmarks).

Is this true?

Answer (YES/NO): YES